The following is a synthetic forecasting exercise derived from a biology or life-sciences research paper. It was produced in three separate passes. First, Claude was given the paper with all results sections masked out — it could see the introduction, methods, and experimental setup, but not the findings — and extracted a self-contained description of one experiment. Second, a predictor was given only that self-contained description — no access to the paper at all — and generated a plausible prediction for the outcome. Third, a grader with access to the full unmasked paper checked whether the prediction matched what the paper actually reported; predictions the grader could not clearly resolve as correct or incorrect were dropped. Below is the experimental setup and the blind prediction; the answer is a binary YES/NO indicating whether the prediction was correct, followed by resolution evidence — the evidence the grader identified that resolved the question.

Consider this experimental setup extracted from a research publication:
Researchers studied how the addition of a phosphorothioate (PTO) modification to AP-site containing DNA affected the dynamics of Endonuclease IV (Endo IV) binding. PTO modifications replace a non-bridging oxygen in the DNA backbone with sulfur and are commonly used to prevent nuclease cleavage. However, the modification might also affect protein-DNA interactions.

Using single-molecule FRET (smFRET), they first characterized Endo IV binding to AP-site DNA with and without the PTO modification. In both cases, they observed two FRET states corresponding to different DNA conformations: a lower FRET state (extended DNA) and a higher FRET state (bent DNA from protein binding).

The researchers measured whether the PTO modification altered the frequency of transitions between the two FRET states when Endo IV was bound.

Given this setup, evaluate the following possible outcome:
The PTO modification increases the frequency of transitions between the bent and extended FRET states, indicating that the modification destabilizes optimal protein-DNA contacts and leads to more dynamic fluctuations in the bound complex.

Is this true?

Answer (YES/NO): YES